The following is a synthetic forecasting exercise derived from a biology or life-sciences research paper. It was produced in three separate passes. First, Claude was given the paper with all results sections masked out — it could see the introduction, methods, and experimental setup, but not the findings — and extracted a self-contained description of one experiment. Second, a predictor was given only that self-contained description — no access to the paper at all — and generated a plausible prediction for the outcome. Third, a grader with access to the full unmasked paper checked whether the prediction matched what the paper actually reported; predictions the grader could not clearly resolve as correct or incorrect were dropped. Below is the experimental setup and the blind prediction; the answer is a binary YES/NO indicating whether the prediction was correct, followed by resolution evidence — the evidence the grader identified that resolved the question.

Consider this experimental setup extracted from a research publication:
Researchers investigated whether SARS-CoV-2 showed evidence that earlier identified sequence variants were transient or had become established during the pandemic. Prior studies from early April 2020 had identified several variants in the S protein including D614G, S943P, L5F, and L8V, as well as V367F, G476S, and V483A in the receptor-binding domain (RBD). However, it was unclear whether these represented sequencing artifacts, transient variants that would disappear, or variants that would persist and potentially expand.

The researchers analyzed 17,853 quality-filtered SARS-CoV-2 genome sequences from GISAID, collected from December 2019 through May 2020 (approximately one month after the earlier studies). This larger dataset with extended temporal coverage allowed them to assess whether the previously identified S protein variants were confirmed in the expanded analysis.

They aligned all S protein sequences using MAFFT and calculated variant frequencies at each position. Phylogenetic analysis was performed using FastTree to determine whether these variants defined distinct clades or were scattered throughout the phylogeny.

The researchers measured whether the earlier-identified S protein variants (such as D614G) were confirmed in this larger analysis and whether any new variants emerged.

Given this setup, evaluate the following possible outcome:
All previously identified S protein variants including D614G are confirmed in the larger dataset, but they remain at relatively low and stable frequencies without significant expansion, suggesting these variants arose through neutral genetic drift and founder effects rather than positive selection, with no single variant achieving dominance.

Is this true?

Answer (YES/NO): NO